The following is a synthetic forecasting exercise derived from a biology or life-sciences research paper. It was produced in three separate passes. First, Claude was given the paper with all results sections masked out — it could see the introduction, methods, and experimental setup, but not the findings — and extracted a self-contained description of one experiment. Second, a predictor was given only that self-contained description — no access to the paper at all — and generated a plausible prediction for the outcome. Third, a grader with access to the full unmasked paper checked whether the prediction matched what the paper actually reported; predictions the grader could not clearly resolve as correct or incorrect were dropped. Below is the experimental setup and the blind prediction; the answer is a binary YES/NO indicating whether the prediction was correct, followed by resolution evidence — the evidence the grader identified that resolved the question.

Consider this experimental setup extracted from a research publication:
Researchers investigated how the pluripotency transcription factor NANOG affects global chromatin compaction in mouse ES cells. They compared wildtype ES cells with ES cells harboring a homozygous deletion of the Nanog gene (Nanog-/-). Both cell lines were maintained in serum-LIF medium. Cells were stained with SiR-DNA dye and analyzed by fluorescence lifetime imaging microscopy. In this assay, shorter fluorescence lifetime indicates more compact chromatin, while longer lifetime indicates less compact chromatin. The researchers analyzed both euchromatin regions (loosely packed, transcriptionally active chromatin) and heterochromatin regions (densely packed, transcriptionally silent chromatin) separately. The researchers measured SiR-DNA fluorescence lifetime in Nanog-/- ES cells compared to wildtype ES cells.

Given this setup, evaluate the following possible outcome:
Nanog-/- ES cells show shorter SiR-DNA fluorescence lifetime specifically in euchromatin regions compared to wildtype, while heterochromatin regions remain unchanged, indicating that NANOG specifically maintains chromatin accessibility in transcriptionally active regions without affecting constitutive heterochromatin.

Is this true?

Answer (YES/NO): NO